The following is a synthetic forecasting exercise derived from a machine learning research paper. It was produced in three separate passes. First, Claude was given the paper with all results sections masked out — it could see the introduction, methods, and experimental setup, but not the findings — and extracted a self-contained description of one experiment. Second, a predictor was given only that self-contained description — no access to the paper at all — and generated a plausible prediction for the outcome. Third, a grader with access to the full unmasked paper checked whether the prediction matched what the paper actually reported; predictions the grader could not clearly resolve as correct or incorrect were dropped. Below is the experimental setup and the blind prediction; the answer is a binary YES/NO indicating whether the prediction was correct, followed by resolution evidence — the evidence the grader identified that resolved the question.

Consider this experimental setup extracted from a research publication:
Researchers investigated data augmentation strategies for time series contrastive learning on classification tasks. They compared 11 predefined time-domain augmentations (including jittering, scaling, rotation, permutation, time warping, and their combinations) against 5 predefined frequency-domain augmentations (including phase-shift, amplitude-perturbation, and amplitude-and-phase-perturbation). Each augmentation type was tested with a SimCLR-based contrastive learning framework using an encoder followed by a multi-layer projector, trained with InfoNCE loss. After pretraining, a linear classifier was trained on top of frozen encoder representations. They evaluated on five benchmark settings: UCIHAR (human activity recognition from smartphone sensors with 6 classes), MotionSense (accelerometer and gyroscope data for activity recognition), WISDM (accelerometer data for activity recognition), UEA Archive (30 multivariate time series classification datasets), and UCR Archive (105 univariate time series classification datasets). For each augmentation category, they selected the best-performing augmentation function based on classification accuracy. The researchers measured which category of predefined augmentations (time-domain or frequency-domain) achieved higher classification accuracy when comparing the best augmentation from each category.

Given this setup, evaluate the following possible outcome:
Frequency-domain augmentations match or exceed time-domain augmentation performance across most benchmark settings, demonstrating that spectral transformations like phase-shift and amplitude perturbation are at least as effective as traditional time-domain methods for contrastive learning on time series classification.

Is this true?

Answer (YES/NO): YES